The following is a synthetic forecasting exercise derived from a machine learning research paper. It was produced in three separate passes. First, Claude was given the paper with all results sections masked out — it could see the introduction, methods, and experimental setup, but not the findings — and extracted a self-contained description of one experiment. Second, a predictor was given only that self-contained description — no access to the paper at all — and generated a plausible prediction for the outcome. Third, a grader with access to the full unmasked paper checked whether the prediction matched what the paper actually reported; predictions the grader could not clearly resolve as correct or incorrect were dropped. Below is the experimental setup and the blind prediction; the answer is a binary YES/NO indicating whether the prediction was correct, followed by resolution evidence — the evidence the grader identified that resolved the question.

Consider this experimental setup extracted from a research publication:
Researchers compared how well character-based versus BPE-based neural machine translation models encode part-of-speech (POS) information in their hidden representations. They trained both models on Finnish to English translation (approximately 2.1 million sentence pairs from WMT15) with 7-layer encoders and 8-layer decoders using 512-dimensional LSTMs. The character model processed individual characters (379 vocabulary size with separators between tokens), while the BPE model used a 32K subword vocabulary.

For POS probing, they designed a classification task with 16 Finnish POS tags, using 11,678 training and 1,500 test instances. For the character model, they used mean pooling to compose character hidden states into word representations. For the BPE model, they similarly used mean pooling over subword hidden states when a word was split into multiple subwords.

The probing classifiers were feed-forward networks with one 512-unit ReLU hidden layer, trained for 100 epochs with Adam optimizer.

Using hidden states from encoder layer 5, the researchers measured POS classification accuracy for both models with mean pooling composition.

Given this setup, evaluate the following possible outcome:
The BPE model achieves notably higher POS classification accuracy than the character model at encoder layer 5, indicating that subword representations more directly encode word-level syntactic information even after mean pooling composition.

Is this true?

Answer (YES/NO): NO